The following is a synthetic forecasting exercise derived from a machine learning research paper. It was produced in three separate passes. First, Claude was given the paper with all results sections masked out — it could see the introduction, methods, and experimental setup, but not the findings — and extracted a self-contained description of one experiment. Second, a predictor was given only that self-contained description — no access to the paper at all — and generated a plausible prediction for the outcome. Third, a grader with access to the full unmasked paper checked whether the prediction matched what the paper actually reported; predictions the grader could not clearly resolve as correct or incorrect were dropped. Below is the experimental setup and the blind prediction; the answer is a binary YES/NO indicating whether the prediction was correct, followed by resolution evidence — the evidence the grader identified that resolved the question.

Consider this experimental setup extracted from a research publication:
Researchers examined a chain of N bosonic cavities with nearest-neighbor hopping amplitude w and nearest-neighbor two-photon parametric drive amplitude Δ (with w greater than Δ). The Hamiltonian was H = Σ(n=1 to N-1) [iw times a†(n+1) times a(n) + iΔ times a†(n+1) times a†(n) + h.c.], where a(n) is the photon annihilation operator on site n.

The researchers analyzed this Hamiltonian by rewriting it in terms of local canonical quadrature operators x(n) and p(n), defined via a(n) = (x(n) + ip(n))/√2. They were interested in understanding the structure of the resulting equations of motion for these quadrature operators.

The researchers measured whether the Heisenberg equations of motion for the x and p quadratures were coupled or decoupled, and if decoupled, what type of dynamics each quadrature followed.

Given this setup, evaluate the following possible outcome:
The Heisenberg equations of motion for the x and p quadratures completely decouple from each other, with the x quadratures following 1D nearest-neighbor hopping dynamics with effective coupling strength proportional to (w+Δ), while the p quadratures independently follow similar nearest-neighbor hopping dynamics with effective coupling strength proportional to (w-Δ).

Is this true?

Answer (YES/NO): NO